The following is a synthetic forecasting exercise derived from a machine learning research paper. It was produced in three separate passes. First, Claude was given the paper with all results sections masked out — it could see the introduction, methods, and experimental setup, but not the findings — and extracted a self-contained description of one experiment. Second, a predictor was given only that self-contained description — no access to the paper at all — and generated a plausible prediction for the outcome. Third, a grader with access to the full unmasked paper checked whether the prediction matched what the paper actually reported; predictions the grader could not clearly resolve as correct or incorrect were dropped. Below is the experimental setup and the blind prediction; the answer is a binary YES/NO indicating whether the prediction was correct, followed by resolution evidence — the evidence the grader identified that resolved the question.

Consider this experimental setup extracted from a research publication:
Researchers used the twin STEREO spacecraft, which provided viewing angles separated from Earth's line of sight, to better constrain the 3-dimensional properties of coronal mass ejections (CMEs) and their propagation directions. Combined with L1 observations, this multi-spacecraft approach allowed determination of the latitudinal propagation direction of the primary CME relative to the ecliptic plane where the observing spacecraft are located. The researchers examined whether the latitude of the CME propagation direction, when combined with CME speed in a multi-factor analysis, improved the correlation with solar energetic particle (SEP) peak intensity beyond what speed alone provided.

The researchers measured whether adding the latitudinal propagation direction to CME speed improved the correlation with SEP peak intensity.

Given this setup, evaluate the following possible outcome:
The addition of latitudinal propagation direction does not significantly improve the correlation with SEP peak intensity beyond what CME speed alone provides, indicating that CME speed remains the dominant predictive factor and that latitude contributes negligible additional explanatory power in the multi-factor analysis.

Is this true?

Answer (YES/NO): NO